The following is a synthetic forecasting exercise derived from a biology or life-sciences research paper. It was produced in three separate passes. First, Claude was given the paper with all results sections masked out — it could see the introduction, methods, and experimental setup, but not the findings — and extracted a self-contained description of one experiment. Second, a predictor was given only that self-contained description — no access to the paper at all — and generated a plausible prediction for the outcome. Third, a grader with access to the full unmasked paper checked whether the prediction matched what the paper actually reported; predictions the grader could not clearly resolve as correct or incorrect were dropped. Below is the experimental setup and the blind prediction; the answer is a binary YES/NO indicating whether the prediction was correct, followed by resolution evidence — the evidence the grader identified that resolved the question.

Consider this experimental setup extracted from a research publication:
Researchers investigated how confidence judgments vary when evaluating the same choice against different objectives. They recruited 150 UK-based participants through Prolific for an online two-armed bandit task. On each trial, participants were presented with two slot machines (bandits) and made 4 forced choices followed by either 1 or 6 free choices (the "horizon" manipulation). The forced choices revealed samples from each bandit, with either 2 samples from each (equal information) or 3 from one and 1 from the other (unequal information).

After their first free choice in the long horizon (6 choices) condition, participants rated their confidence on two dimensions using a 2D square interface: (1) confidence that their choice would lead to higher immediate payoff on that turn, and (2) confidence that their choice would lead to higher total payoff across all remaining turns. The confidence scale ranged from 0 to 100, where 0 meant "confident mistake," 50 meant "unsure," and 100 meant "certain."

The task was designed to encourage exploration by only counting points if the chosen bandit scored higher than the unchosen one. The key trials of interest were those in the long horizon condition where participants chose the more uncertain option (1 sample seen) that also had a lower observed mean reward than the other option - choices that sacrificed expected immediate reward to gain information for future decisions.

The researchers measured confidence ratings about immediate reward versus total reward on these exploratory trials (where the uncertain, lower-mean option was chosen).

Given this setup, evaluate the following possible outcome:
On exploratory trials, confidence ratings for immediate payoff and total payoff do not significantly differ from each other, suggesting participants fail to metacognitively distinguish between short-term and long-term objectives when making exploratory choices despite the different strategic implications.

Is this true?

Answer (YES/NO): YES